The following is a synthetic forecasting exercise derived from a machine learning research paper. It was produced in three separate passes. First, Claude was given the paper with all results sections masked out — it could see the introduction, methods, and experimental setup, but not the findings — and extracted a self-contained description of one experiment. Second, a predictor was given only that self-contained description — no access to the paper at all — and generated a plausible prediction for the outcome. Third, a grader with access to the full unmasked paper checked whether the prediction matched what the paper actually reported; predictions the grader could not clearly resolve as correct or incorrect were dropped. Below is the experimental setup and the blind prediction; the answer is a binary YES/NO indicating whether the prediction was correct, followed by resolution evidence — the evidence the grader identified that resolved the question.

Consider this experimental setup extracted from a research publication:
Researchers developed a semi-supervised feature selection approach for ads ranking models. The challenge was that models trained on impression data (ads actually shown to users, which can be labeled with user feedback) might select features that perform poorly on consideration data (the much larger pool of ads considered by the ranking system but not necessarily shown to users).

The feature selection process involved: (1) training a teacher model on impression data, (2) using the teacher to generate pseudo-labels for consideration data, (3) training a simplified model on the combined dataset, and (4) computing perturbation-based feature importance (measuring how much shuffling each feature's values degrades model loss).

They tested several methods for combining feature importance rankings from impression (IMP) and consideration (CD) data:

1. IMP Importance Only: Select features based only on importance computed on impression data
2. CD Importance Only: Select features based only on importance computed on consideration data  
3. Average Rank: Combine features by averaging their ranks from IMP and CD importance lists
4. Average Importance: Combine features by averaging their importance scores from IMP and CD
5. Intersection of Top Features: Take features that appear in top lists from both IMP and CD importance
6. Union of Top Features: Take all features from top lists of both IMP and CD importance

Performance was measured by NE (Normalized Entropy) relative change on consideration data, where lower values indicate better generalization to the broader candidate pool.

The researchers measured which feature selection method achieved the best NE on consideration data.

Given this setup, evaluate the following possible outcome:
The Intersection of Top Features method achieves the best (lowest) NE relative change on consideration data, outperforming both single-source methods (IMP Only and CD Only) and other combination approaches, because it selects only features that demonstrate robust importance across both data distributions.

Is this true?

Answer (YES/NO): NO